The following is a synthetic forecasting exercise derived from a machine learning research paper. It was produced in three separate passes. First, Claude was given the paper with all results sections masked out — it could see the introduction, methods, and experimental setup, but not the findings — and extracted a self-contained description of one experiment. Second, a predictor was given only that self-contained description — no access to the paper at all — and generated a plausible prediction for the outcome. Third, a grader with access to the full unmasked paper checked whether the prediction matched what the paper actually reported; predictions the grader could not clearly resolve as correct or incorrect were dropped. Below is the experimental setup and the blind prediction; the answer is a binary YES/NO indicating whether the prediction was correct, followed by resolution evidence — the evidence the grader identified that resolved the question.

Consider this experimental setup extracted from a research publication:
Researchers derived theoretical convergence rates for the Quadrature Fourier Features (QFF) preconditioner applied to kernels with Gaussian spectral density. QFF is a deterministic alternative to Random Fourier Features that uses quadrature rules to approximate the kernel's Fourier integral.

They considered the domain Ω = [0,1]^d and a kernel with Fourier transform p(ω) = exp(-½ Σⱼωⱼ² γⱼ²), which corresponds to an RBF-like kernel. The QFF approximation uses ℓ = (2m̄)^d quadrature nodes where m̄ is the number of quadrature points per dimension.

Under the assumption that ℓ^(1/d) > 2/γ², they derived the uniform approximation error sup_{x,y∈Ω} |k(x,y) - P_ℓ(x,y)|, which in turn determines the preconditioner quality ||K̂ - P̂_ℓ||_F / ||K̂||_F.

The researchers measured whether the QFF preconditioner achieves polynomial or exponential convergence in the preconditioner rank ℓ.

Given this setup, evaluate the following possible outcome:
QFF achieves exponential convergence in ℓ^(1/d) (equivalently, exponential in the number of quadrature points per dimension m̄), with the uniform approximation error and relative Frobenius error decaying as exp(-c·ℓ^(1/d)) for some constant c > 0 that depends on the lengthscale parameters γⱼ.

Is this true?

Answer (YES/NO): NO